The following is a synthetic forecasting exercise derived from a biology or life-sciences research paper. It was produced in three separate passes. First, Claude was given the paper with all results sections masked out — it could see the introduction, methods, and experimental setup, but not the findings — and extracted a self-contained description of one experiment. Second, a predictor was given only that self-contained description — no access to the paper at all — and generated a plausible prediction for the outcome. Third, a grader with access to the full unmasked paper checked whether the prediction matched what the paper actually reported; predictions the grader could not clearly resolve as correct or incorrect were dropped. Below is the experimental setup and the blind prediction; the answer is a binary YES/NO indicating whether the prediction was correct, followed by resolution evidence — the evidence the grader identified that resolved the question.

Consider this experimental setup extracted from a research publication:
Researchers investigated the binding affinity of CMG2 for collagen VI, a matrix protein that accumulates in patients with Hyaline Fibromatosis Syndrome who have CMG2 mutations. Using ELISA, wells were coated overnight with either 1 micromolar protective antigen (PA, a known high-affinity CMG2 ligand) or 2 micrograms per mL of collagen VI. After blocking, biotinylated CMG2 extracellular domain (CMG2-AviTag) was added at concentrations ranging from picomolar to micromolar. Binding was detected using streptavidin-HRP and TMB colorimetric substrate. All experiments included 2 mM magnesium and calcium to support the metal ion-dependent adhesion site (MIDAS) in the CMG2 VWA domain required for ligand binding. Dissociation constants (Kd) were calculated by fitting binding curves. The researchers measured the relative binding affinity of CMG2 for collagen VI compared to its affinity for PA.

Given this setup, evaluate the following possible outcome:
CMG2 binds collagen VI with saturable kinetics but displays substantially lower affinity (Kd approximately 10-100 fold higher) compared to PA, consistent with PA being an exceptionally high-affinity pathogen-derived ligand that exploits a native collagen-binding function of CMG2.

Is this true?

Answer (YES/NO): NO